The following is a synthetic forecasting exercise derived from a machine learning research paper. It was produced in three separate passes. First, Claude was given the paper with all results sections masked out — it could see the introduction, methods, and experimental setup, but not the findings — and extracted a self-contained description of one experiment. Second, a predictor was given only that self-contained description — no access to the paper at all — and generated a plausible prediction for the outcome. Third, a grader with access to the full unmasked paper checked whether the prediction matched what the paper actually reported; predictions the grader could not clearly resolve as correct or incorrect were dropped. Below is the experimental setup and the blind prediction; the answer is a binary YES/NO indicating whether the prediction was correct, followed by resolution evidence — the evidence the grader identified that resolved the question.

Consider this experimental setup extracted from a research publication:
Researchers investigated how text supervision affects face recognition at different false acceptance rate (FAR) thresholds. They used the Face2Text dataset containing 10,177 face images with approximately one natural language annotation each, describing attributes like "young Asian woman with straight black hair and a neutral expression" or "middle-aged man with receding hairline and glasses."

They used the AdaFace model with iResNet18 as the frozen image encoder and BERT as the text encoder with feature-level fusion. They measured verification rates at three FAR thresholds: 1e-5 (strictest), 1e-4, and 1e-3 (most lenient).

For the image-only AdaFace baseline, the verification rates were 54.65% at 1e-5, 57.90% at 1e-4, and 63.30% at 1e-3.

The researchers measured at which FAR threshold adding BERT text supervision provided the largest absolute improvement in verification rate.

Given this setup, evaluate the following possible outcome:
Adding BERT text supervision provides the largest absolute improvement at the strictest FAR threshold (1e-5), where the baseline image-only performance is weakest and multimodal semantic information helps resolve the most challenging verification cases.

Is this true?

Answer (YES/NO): NO